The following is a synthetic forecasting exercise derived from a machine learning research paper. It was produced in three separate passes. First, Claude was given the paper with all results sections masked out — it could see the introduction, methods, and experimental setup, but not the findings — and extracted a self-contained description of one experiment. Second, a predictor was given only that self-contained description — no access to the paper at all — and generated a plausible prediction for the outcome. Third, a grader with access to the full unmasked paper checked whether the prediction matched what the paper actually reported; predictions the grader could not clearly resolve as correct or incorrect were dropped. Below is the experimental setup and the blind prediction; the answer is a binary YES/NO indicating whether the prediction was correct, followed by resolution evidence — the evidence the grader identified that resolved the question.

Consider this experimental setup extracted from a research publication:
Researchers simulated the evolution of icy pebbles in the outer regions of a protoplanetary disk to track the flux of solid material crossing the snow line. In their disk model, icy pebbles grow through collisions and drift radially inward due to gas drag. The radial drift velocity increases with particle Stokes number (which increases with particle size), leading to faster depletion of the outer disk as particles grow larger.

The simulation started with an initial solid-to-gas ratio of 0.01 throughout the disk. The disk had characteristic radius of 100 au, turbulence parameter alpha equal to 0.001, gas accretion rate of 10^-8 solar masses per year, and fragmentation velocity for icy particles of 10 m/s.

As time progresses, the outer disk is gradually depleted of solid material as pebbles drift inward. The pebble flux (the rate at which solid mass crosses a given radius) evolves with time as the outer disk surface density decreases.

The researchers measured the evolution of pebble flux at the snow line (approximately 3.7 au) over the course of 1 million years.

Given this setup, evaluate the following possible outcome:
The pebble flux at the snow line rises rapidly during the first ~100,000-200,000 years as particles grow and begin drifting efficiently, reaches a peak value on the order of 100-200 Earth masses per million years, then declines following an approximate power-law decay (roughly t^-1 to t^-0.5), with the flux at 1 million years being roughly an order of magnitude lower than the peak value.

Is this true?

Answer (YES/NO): NO